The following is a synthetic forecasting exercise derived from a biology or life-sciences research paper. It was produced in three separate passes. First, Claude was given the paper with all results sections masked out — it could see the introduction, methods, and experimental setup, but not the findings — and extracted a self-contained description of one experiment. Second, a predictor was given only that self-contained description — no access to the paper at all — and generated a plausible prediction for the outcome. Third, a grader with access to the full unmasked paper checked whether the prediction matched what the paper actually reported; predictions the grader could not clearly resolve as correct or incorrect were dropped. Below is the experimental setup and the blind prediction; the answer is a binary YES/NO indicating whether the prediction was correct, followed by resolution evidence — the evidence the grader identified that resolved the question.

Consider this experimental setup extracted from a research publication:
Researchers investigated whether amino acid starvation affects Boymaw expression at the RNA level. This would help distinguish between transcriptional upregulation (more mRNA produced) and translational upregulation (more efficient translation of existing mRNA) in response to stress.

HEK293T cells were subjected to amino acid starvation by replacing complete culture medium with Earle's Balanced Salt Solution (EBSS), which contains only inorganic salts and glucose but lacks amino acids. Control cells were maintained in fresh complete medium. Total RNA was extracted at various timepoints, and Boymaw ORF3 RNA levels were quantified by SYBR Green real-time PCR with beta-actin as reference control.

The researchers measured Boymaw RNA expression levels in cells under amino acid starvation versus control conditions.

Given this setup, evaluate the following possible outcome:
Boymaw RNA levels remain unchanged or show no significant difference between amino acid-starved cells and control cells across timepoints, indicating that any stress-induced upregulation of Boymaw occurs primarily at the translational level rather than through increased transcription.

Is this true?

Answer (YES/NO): NO